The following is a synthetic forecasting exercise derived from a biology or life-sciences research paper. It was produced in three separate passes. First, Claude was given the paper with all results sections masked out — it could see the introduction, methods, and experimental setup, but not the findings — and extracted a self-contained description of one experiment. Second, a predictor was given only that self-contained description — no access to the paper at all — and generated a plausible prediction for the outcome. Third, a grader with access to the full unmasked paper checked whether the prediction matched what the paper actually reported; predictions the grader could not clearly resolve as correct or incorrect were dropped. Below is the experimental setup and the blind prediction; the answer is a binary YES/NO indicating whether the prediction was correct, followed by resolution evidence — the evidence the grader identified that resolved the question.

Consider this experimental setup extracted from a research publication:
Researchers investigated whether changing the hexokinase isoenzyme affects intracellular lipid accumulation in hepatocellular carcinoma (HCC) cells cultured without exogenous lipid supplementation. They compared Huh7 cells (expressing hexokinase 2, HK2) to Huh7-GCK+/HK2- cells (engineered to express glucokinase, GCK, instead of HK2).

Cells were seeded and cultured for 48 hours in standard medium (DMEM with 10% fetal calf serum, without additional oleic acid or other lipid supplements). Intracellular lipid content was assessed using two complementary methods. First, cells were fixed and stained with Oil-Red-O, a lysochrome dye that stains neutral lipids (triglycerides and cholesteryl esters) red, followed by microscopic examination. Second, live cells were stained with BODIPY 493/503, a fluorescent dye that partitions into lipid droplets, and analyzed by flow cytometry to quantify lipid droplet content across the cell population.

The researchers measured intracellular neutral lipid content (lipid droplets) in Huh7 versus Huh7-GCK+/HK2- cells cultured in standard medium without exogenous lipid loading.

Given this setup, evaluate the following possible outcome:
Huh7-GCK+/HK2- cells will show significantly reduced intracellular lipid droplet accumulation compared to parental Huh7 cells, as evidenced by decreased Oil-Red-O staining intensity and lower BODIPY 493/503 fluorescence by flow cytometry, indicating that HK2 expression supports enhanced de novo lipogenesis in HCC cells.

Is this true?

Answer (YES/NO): NO